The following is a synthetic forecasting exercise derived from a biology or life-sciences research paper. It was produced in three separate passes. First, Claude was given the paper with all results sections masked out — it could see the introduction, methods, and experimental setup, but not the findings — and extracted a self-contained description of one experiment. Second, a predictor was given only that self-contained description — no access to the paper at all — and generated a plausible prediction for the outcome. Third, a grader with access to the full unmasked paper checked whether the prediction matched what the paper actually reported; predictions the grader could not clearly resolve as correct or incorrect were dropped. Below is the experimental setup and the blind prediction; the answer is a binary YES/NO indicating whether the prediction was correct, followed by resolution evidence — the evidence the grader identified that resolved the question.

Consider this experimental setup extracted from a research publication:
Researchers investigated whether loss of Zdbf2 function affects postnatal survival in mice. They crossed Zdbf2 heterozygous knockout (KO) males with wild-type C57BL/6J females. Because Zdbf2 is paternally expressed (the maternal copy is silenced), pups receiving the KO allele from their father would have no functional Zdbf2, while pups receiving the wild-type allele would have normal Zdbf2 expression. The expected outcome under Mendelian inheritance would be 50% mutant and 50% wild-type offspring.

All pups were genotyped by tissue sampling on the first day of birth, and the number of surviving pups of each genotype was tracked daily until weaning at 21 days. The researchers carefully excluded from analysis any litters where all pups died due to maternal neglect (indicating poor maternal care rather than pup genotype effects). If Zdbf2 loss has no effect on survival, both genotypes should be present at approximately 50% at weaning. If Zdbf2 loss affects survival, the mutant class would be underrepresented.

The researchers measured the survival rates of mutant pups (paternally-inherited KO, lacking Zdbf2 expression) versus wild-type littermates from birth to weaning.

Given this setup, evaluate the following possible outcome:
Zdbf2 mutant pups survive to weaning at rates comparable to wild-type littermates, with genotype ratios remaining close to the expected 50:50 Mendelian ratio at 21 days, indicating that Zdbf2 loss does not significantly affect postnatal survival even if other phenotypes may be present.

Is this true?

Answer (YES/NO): NO